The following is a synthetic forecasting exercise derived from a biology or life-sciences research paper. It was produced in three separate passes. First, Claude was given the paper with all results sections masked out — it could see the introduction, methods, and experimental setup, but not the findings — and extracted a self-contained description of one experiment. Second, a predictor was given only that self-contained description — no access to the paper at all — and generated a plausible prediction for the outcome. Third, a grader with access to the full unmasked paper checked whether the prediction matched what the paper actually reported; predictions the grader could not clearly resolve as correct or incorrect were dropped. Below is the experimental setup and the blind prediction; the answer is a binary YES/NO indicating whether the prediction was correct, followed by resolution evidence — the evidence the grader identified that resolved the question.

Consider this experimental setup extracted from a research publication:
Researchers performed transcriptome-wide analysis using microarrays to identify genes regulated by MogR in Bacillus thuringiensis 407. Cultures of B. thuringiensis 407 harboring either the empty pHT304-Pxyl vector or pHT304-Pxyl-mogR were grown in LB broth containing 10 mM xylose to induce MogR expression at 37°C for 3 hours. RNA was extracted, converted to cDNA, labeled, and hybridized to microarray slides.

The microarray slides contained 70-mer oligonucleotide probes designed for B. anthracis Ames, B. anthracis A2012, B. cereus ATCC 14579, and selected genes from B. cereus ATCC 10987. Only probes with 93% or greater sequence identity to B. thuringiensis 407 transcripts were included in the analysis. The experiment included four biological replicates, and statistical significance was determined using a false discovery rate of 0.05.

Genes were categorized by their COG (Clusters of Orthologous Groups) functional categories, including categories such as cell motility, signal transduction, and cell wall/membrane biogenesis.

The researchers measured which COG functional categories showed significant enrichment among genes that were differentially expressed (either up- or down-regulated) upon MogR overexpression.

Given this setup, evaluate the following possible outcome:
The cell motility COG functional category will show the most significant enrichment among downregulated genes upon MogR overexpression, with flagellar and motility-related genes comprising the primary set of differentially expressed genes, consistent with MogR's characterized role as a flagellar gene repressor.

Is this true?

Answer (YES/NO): NO